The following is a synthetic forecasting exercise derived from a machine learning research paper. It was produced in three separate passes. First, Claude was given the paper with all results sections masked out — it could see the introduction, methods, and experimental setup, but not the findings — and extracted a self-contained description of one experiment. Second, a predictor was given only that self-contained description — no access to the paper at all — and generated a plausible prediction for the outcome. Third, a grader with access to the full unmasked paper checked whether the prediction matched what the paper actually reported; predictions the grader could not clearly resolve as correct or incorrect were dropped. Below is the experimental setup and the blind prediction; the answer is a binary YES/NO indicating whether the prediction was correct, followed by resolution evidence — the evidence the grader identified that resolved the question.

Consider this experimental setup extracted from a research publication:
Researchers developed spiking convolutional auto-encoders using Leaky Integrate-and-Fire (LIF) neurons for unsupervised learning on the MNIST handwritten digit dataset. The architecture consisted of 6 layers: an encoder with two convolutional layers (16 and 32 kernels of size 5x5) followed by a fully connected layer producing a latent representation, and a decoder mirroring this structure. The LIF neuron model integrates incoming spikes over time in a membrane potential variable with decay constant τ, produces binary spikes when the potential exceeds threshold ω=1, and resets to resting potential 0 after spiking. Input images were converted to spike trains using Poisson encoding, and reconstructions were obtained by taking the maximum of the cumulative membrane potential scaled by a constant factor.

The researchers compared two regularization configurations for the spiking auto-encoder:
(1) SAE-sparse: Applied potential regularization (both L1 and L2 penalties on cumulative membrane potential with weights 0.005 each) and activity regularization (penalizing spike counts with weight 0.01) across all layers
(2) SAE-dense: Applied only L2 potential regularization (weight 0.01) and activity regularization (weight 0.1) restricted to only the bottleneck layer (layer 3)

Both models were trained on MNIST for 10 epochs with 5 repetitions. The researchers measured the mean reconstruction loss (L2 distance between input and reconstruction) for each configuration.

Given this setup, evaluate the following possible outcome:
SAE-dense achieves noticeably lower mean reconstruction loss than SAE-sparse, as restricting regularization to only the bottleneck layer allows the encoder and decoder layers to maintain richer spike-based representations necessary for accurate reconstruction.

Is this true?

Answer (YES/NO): YES